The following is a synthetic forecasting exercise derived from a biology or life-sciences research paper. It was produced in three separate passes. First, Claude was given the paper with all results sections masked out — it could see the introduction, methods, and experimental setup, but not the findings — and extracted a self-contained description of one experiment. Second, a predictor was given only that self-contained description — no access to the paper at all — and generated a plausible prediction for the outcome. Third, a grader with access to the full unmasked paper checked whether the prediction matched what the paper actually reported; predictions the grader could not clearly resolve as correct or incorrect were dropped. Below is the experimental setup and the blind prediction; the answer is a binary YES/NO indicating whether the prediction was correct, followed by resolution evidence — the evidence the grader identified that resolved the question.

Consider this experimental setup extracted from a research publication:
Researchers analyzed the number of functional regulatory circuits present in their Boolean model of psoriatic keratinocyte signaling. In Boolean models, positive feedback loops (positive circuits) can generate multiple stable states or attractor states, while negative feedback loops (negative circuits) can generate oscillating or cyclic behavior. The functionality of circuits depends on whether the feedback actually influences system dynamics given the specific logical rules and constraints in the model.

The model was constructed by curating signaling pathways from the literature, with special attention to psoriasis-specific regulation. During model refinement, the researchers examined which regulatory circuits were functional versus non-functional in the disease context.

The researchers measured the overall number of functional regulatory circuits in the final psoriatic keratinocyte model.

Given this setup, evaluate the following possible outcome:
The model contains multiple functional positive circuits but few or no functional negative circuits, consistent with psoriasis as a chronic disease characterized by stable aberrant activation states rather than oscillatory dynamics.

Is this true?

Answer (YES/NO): NO